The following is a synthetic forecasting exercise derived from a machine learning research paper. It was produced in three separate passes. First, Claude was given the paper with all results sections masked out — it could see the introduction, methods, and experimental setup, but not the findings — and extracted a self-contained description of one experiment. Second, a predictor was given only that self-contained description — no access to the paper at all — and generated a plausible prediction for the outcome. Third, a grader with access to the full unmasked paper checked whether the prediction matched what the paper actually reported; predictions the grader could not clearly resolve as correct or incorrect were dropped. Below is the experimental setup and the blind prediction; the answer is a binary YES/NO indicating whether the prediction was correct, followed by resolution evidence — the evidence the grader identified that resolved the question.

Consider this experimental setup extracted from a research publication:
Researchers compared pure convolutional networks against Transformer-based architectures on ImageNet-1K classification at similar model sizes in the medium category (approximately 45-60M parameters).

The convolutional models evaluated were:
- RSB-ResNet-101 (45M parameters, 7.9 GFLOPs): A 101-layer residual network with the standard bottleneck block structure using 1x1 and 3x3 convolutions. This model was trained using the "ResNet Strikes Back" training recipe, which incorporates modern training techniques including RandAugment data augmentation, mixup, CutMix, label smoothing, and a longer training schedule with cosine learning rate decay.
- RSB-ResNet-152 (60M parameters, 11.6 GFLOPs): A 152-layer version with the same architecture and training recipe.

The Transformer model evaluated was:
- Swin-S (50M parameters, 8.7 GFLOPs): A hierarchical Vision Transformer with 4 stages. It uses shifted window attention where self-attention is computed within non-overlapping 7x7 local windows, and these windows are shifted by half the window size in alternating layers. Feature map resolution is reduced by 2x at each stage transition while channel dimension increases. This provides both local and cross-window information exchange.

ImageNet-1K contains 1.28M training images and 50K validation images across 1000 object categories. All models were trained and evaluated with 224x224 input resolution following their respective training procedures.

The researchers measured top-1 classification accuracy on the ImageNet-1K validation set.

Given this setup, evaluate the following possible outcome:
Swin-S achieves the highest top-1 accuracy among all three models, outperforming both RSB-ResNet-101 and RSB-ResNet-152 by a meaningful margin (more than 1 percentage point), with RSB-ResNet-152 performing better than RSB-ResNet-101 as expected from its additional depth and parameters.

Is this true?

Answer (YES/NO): NO